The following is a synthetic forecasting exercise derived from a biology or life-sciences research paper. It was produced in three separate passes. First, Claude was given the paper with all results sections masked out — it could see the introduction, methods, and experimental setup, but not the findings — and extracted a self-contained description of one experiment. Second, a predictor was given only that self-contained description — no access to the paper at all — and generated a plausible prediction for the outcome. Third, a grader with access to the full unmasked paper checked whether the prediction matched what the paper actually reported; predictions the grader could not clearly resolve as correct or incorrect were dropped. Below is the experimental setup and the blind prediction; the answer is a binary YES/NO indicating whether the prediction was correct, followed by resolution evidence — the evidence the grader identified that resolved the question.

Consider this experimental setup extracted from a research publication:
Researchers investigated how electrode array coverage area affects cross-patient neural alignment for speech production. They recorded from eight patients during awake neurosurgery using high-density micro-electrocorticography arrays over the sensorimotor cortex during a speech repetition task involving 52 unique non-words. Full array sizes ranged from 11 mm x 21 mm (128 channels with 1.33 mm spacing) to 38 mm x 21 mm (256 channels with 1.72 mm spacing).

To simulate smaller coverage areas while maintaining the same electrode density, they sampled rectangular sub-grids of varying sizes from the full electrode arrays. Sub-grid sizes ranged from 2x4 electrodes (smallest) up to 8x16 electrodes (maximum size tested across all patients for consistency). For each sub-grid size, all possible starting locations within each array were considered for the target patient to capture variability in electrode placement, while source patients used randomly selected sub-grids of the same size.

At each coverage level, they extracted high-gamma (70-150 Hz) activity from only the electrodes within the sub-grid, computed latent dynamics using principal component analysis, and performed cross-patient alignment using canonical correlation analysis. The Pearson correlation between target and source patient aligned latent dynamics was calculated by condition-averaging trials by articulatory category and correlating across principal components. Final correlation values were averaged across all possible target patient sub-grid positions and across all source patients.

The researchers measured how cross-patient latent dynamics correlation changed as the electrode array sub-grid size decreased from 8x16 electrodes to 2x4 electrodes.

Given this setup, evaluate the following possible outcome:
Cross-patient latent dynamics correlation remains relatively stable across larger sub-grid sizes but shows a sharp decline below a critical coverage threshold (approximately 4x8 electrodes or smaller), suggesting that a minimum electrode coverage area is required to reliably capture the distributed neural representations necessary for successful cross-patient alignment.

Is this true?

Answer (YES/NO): NO